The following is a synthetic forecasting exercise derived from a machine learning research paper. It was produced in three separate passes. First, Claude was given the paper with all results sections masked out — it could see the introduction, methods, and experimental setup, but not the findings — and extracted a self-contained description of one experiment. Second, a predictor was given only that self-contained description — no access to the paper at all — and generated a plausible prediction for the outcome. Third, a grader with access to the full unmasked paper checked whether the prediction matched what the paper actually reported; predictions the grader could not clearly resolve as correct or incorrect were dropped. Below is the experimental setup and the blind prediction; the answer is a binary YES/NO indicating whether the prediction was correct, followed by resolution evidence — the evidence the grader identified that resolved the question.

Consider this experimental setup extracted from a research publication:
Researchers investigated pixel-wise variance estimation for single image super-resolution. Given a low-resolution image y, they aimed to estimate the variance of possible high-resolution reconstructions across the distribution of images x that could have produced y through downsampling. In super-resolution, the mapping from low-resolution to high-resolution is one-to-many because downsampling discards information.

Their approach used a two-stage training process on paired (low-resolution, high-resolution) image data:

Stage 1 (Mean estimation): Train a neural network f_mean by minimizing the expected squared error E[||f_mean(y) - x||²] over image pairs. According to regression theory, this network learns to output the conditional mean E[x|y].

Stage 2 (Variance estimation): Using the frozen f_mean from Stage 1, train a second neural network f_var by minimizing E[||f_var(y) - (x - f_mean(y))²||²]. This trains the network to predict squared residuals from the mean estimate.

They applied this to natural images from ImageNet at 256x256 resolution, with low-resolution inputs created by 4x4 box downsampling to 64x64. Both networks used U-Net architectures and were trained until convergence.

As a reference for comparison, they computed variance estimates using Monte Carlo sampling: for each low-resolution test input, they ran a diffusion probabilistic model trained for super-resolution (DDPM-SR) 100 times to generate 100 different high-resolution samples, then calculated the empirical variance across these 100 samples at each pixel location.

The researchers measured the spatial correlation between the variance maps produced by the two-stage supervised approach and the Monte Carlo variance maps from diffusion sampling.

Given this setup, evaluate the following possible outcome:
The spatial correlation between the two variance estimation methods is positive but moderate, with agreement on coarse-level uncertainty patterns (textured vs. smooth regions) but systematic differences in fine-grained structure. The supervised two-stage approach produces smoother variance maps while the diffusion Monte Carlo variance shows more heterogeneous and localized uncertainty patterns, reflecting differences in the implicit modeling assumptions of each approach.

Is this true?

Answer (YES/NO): NO